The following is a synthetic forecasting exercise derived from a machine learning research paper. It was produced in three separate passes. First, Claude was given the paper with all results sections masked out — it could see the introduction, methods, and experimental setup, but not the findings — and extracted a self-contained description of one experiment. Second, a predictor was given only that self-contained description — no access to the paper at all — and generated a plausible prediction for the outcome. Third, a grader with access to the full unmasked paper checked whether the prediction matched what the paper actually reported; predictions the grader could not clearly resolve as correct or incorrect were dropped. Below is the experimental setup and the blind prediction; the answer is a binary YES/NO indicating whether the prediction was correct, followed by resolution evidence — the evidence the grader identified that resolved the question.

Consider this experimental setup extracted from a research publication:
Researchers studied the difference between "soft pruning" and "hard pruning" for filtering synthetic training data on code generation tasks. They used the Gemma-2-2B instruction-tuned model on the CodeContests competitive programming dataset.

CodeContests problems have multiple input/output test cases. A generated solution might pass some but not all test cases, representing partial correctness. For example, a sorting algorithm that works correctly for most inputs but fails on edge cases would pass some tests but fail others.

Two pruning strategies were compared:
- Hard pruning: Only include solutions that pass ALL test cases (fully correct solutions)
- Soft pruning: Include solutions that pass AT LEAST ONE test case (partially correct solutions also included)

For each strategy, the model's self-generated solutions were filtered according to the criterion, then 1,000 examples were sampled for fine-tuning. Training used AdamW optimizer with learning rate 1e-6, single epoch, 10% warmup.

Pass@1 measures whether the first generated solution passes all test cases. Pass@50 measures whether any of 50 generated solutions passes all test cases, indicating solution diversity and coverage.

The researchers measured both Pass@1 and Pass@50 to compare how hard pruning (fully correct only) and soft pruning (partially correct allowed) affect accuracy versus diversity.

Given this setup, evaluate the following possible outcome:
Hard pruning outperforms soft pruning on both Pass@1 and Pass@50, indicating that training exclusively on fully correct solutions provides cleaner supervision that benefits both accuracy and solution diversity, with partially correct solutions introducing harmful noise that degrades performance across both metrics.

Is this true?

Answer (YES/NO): NO